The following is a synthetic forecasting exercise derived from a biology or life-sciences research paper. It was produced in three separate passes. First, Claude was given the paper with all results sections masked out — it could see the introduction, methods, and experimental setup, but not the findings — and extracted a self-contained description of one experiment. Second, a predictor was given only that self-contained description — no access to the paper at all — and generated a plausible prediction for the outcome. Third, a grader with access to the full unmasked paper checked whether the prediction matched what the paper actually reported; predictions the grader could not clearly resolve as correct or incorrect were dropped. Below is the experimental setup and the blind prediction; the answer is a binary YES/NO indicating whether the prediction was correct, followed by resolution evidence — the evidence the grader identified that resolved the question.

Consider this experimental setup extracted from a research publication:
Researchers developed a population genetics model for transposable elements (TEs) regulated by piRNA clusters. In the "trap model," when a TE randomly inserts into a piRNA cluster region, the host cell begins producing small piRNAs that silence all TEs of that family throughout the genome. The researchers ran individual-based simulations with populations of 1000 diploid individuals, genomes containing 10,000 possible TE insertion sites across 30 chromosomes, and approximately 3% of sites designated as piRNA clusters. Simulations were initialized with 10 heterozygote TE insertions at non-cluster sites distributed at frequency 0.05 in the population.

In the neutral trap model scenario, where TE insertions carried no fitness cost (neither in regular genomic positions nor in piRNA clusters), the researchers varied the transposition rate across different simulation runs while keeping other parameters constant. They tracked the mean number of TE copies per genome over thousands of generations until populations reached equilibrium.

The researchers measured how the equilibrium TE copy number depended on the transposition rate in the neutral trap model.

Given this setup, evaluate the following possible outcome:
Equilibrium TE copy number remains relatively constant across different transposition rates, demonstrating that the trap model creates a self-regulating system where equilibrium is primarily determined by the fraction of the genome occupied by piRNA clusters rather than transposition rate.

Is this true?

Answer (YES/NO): YES